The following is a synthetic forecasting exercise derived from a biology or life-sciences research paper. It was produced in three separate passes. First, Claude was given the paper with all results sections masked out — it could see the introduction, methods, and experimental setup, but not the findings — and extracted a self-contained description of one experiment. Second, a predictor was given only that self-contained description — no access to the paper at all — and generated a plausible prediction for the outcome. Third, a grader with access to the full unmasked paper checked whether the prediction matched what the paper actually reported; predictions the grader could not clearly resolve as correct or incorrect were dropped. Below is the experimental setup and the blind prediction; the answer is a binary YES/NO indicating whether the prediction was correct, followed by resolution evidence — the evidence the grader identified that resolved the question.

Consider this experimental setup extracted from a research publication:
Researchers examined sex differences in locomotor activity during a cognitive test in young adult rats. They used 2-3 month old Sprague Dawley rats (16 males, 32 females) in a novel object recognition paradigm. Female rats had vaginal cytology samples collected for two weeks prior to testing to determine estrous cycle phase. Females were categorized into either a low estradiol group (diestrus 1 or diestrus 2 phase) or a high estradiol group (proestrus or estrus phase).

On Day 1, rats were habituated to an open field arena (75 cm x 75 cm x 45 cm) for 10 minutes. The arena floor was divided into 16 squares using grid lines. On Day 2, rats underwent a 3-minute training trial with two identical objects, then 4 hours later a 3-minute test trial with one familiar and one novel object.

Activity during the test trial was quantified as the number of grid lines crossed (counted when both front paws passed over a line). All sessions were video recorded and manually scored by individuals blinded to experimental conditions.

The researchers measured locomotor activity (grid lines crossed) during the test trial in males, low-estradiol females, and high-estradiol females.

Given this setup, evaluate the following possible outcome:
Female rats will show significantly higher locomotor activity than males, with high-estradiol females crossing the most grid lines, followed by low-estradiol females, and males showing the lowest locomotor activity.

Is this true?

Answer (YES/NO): NO